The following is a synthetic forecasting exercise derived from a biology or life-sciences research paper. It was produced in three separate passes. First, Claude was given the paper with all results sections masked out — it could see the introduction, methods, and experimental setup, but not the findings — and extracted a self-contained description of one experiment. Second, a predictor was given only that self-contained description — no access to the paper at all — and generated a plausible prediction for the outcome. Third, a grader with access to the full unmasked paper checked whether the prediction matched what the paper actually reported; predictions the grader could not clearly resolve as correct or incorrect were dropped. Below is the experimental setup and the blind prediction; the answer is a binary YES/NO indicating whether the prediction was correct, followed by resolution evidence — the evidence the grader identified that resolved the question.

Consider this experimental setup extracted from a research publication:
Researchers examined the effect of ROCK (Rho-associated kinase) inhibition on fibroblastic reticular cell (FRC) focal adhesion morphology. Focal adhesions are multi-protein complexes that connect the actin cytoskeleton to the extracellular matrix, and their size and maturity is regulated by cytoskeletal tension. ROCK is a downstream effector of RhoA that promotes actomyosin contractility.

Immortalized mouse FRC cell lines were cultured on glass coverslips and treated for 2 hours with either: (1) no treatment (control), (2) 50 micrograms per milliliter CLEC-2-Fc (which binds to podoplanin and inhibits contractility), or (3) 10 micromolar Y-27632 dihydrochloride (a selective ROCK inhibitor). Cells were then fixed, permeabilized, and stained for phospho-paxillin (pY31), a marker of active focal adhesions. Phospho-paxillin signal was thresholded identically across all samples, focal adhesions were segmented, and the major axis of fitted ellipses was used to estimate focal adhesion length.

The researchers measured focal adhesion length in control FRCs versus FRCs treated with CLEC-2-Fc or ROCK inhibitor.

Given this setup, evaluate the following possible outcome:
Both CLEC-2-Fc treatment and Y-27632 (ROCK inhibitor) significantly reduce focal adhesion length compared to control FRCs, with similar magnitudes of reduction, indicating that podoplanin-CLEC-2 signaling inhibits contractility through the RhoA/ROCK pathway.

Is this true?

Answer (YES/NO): YES